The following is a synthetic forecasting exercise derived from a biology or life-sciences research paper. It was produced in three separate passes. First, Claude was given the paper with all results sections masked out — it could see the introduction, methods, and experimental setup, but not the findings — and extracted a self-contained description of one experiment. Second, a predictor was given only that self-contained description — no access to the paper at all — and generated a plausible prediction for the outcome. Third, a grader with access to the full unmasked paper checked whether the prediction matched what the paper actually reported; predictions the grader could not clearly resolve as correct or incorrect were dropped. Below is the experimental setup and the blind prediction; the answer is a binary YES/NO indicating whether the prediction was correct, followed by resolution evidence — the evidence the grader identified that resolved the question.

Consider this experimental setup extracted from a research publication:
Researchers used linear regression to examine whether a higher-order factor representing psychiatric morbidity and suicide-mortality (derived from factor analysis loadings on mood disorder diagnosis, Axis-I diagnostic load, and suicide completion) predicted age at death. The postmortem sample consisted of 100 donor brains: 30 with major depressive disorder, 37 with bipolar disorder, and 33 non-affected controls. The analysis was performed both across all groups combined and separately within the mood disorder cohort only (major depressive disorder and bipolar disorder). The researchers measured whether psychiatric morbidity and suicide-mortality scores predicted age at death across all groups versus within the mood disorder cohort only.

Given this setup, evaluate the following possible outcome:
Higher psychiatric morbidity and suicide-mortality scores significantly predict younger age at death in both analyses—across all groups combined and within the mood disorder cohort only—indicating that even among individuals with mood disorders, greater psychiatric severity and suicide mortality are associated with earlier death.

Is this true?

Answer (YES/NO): NO